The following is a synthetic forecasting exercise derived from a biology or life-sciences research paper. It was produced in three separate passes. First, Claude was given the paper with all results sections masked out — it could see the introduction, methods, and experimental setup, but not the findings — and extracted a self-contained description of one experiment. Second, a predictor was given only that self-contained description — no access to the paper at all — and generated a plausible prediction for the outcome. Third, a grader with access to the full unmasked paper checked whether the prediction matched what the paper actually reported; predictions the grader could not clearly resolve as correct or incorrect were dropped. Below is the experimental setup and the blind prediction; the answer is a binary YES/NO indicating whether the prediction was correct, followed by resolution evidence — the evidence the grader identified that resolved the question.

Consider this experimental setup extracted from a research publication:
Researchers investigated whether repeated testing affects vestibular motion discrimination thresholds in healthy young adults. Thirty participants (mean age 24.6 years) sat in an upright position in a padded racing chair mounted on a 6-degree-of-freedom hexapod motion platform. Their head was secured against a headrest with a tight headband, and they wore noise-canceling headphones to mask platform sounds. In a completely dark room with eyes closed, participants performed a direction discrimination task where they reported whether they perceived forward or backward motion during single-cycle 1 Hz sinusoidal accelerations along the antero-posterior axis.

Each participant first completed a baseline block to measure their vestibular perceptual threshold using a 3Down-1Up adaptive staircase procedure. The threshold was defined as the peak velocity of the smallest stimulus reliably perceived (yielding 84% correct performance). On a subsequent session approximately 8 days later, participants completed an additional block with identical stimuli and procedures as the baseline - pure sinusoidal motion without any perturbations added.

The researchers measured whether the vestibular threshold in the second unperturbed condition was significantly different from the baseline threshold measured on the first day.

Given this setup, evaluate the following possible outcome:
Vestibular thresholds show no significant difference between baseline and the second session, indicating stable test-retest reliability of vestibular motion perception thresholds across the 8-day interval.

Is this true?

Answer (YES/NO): YES